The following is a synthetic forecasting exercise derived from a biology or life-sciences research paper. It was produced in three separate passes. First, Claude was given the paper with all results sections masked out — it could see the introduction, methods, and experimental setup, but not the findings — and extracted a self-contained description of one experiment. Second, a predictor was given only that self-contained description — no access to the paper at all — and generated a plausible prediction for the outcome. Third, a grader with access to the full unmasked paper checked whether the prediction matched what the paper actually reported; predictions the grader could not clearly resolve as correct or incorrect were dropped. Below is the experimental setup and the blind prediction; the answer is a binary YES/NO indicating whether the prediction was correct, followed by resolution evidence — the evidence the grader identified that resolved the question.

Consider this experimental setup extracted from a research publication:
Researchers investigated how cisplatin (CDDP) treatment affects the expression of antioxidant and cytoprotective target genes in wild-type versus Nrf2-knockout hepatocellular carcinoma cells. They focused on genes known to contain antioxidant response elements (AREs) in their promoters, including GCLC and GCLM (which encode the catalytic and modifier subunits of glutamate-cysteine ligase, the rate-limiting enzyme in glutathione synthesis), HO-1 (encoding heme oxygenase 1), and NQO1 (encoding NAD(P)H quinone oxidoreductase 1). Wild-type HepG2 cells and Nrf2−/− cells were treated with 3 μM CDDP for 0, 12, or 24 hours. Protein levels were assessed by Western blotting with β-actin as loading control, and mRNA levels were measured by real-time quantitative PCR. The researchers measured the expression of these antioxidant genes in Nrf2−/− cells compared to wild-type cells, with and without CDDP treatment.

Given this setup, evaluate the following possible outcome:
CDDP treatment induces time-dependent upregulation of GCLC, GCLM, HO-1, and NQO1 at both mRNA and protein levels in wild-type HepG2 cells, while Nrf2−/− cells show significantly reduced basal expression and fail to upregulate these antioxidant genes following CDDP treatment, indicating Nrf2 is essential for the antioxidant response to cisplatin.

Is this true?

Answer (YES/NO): NO